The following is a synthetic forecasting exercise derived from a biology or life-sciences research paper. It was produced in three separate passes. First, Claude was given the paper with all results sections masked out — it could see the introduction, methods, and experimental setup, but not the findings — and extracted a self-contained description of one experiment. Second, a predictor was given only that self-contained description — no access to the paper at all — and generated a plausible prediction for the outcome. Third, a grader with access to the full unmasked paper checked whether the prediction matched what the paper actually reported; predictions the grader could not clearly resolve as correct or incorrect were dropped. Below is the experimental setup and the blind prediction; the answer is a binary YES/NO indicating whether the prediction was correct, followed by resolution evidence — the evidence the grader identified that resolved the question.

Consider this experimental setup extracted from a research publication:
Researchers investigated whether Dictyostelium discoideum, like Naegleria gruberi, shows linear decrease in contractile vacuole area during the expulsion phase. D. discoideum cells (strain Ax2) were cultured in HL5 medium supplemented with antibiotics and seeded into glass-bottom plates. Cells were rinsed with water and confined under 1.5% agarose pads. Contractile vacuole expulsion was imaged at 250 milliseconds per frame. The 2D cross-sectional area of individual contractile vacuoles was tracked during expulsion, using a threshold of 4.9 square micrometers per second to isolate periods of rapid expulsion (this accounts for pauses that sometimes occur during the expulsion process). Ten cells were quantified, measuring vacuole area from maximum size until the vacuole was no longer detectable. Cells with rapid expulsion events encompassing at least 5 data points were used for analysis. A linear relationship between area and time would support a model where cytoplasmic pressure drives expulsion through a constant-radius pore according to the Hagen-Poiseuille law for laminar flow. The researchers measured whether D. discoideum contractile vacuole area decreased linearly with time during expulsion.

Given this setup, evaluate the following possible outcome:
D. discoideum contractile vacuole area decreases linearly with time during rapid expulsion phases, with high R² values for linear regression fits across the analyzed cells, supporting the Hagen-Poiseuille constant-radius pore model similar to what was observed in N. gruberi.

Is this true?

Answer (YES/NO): YES